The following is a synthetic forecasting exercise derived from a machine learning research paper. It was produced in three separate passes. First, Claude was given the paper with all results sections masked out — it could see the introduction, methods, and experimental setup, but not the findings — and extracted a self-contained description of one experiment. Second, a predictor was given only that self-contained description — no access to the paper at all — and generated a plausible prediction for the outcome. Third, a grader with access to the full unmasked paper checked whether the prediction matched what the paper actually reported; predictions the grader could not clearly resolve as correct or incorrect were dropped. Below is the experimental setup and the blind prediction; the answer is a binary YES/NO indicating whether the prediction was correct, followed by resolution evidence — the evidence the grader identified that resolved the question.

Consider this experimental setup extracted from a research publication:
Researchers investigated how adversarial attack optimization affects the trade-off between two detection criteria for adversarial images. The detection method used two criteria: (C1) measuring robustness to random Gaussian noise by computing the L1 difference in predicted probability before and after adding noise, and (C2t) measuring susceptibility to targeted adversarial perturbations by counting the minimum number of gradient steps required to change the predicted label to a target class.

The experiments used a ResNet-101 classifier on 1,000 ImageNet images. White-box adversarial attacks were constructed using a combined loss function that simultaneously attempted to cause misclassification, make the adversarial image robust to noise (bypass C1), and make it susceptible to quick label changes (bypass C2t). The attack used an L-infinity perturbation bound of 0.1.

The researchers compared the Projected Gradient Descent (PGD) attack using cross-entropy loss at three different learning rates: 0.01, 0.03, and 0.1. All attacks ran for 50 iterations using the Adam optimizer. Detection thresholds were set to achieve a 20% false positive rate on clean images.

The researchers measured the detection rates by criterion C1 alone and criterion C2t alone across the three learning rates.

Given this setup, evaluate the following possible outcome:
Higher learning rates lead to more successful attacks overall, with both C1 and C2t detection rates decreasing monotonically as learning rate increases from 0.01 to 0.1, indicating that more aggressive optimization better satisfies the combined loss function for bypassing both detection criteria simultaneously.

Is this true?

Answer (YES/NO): NO